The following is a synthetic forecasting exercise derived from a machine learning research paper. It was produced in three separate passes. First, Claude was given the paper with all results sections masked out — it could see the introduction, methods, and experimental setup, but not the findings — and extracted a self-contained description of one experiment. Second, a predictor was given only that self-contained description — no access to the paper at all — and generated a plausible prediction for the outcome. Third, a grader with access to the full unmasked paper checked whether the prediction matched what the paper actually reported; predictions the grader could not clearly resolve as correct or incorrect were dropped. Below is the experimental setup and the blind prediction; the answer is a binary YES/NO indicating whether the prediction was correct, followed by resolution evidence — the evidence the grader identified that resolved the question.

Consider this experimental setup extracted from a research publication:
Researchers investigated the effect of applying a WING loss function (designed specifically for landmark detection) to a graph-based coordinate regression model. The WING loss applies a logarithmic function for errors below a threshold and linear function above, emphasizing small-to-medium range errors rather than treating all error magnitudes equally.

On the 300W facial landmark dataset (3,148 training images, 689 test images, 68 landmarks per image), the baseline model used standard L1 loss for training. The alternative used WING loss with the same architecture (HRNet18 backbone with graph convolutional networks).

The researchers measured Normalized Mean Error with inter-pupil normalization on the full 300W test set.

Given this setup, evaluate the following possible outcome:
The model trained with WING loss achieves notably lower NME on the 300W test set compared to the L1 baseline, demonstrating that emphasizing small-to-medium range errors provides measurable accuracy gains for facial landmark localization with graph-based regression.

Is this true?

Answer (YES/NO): NO